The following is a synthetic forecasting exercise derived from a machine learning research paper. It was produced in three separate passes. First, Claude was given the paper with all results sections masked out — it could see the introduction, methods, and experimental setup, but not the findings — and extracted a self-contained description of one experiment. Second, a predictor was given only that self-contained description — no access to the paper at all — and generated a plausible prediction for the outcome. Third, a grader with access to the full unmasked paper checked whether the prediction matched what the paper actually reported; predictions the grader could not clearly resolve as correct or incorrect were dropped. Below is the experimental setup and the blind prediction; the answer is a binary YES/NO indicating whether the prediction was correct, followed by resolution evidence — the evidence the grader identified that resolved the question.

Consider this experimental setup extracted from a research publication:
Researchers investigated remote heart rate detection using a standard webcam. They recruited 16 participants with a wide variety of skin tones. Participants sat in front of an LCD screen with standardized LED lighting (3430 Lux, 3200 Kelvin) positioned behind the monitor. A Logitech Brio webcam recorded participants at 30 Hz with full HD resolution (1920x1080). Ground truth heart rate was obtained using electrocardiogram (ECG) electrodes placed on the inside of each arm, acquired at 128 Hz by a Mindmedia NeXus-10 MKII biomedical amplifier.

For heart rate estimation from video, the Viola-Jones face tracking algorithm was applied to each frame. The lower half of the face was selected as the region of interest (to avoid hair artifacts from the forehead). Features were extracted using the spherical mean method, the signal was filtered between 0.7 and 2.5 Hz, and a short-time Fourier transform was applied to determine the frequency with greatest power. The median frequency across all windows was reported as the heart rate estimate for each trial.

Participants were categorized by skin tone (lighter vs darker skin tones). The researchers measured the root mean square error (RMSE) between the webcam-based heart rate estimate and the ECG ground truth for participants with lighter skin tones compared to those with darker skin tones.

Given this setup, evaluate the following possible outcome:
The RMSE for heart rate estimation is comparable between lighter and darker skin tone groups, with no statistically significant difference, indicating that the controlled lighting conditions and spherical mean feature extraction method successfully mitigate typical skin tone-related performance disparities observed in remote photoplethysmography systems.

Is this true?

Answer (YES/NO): NO